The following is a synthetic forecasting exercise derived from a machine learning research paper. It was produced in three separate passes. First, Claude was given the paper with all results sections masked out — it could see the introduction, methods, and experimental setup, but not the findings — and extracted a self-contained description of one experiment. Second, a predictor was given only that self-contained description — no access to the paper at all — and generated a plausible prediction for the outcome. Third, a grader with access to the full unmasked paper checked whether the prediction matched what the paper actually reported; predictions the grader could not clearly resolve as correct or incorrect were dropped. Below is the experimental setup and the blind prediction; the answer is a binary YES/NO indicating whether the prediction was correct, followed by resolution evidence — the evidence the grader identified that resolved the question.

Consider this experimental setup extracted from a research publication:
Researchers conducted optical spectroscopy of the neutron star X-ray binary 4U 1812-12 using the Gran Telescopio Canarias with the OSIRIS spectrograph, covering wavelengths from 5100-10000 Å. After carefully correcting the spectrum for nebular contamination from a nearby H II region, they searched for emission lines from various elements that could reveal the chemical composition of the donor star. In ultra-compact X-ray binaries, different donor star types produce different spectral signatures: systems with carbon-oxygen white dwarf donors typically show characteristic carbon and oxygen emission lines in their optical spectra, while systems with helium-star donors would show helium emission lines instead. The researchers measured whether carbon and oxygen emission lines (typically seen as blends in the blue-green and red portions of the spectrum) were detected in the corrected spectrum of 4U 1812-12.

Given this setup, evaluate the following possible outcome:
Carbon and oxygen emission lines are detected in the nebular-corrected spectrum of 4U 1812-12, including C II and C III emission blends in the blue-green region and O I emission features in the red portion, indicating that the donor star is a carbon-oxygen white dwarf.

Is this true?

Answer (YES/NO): NO